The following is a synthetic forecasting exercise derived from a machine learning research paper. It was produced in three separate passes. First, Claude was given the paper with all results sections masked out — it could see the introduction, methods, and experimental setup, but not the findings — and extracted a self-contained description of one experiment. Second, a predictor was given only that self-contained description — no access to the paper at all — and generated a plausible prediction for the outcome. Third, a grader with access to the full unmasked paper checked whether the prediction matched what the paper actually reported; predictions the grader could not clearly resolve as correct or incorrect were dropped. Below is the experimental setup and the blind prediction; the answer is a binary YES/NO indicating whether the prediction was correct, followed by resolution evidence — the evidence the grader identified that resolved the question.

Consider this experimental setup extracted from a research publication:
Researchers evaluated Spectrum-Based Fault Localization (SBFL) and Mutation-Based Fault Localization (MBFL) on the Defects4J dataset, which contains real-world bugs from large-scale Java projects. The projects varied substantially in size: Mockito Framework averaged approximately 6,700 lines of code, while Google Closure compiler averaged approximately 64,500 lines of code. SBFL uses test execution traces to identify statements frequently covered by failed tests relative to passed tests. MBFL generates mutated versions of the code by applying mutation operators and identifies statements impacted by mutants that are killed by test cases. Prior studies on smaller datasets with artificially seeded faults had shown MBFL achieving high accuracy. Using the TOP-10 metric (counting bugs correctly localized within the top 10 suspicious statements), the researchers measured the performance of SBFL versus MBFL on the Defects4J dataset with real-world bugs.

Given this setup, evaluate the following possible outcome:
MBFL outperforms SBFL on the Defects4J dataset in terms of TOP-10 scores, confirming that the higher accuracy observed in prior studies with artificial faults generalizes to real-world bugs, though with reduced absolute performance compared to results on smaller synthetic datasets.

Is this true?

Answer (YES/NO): NO